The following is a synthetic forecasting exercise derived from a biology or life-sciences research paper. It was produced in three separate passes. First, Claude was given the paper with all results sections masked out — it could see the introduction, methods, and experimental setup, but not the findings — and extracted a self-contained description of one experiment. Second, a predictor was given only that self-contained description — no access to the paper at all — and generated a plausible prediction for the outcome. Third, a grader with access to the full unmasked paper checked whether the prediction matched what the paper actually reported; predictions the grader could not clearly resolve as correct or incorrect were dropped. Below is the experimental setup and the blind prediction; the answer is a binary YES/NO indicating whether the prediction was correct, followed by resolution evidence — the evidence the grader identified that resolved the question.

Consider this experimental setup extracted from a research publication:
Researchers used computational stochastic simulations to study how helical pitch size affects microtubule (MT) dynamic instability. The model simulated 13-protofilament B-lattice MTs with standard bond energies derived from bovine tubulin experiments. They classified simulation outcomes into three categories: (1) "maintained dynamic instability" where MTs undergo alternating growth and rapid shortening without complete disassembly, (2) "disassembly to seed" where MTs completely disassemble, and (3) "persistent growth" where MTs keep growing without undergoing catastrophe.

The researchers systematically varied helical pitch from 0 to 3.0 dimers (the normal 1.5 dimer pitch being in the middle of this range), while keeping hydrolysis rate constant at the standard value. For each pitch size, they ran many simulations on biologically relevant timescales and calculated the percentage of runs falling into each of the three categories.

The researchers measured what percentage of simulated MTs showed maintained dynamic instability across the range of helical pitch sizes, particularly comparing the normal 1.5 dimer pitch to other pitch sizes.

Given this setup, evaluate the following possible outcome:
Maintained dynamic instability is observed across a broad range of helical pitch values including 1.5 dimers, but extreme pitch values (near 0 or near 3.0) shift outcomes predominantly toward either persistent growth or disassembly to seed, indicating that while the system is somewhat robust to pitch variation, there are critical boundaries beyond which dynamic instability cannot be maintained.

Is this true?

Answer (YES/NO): NO